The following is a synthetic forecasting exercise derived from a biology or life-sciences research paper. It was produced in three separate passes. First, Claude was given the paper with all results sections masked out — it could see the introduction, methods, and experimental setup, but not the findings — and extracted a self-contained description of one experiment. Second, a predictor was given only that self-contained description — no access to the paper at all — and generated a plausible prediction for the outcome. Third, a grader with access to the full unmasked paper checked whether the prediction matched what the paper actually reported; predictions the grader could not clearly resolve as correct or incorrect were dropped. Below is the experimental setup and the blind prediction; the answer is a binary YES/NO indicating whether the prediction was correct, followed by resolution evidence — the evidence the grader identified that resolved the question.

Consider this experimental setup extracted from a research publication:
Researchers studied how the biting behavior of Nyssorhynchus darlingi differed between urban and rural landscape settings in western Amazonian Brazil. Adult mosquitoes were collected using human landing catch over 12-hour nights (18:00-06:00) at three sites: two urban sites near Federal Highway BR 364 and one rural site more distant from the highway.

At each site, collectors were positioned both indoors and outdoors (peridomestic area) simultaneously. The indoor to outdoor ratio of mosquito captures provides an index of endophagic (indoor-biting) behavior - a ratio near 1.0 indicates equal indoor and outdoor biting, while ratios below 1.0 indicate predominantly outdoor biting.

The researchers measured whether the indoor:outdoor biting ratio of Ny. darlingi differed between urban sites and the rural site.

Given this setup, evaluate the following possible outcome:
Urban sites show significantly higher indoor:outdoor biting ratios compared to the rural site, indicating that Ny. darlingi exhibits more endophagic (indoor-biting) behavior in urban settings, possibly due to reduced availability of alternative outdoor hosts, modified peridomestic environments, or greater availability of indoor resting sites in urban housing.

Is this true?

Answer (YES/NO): NO